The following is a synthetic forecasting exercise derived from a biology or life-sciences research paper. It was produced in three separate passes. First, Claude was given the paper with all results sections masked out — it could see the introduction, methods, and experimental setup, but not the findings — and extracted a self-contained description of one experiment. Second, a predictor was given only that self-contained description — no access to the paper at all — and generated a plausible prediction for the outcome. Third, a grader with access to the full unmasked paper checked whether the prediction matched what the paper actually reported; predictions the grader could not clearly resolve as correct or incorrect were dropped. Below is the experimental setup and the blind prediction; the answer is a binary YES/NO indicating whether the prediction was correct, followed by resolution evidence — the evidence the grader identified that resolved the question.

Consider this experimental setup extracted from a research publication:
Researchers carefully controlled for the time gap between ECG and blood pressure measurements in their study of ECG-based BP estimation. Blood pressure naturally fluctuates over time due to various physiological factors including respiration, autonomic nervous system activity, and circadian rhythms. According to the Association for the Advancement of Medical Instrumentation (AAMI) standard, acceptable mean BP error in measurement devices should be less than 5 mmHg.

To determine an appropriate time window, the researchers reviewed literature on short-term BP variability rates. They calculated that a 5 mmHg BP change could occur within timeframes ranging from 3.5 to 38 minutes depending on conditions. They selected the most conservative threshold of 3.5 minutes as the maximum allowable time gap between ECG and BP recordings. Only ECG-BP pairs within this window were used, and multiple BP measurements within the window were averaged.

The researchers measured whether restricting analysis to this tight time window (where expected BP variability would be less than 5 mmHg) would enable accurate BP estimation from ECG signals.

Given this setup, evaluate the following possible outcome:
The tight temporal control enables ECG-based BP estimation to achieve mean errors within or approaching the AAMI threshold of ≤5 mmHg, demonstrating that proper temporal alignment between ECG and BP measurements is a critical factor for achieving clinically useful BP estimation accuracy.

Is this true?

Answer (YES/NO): NO